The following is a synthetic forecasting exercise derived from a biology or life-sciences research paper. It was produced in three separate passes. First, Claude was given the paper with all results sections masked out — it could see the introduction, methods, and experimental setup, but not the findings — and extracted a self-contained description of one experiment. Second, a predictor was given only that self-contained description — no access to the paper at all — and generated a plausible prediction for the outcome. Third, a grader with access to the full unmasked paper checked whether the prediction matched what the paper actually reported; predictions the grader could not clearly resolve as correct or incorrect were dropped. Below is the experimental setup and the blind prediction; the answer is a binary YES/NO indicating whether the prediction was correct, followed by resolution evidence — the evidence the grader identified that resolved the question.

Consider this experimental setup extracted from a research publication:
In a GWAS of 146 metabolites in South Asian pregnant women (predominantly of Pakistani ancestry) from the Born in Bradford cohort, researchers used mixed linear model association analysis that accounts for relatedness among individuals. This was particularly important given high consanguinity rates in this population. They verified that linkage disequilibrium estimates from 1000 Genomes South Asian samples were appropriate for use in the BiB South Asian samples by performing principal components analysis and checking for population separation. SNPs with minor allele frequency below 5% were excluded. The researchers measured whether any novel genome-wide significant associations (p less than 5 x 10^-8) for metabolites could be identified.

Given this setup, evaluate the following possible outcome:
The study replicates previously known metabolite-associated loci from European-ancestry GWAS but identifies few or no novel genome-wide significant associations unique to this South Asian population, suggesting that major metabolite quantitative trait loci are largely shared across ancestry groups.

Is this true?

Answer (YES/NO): NO